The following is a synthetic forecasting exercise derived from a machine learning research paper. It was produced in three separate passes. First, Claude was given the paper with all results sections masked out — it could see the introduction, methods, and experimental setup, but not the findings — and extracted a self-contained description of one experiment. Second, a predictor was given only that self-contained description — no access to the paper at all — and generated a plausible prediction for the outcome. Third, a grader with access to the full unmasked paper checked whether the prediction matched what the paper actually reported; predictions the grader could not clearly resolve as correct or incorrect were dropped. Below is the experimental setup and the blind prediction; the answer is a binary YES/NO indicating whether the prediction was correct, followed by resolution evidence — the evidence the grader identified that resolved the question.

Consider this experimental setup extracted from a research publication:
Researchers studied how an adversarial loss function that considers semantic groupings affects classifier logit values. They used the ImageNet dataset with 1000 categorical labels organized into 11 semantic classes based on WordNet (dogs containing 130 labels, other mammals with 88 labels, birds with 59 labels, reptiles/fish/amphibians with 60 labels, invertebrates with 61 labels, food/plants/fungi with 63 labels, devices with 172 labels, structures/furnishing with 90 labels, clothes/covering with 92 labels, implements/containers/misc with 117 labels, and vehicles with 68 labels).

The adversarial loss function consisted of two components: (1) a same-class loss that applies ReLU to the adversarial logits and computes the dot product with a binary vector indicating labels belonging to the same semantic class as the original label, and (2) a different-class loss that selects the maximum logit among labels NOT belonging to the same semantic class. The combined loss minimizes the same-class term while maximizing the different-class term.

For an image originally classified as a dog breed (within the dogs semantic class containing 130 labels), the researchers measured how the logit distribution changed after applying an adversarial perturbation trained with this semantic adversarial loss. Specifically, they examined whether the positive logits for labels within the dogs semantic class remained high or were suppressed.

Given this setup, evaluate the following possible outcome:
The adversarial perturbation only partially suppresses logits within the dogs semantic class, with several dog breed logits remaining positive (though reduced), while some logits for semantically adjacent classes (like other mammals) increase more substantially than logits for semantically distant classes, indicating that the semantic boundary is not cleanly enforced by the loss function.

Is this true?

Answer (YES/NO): NO